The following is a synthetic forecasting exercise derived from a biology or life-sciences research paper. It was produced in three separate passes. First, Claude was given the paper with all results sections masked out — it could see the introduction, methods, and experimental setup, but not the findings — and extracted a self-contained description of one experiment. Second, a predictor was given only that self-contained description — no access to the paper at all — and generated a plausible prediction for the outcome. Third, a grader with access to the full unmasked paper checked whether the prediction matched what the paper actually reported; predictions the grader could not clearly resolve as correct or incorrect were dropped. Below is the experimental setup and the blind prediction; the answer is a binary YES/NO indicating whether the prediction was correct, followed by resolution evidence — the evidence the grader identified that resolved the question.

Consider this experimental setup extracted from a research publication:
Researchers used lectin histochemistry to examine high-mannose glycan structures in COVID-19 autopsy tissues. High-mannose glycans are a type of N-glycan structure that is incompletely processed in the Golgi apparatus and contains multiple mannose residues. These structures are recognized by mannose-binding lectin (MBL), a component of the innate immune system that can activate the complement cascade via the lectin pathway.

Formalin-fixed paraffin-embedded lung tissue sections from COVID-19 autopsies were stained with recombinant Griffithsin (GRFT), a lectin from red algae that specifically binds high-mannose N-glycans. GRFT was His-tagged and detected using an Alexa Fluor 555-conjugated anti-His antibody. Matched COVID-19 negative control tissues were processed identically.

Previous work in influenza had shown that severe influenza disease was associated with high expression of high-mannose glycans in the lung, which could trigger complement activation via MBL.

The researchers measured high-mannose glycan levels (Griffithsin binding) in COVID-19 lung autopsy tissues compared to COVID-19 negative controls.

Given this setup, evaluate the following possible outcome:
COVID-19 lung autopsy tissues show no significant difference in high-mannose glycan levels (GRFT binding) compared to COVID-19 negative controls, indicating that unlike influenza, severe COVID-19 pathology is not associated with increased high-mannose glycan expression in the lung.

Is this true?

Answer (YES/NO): YES